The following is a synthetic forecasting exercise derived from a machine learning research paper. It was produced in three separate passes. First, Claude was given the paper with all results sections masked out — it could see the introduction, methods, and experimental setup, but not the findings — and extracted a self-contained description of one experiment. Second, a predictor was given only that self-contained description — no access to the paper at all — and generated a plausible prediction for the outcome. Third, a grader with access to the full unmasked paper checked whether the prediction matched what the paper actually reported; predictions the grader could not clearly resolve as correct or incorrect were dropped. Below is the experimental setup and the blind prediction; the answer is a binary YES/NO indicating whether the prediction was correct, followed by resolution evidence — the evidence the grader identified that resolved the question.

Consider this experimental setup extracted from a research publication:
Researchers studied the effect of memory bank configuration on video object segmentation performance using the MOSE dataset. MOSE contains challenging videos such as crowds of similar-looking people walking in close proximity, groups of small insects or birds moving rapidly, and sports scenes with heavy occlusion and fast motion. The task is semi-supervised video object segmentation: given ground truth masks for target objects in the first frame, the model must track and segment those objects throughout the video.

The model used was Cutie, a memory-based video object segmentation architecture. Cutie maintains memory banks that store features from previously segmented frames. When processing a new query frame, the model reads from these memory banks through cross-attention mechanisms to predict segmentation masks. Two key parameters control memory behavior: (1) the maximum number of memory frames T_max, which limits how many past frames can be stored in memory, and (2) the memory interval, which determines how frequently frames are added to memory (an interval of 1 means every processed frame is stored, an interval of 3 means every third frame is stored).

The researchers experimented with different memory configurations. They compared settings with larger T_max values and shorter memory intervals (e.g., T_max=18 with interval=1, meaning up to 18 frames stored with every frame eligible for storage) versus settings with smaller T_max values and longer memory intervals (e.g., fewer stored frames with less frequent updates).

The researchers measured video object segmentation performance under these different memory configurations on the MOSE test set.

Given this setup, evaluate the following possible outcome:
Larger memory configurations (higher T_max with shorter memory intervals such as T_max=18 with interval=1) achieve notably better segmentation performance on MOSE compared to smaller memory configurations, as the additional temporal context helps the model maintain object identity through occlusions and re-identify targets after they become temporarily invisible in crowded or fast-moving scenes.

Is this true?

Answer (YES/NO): YES